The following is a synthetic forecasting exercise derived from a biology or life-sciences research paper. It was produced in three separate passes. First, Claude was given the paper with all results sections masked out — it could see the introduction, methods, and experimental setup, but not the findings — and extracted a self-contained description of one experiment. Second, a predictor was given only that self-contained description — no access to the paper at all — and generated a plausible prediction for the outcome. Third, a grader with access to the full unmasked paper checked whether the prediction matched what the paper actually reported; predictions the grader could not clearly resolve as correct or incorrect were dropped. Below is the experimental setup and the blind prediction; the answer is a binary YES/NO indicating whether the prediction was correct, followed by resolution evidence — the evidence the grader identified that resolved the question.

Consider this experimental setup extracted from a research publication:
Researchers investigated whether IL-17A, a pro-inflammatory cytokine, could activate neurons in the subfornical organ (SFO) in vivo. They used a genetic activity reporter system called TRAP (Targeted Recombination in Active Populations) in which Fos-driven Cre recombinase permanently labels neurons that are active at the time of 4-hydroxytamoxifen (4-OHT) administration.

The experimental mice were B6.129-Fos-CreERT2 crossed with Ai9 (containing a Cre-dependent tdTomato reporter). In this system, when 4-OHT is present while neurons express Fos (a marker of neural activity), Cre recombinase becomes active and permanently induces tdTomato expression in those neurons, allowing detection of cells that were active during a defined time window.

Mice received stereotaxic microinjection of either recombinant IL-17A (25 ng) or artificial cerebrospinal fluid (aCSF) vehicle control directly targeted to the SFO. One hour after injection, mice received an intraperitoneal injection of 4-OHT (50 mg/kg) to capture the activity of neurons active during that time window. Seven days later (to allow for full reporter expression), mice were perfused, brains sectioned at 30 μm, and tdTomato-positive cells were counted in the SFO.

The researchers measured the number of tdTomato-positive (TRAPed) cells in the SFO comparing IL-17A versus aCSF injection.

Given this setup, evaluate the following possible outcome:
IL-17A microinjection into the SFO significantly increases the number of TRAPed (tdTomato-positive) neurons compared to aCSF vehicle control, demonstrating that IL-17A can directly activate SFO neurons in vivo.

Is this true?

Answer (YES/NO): YES